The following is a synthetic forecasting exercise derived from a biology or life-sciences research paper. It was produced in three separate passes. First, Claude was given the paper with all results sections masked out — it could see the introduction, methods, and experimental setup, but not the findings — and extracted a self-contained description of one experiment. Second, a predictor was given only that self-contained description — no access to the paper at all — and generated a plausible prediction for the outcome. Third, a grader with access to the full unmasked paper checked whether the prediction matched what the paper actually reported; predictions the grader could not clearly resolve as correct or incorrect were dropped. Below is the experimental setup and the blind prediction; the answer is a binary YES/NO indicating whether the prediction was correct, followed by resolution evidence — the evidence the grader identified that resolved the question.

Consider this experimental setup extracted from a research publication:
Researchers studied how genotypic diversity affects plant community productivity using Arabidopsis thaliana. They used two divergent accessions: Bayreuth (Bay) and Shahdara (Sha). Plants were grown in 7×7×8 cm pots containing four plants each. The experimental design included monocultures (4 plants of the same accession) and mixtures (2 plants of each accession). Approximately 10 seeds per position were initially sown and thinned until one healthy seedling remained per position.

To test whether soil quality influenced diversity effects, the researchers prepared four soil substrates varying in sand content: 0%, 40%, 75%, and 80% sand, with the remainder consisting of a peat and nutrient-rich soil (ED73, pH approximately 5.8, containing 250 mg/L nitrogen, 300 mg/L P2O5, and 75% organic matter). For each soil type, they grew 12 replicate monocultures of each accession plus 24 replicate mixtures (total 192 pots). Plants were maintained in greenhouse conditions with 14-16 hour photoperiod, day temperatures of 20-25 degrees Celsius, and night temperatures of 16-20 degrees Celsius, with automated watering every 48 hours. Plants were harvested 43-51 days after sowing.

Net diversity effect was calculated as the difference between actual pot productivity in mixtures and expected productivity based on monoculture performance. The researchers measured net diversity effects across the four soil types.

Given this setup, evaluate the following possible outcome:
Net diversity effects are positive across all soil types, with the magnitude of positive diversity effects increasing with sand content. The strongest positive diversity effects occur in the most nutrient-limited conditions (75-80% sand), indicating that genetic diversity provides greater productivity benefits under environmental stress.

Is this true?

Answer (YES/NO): NO